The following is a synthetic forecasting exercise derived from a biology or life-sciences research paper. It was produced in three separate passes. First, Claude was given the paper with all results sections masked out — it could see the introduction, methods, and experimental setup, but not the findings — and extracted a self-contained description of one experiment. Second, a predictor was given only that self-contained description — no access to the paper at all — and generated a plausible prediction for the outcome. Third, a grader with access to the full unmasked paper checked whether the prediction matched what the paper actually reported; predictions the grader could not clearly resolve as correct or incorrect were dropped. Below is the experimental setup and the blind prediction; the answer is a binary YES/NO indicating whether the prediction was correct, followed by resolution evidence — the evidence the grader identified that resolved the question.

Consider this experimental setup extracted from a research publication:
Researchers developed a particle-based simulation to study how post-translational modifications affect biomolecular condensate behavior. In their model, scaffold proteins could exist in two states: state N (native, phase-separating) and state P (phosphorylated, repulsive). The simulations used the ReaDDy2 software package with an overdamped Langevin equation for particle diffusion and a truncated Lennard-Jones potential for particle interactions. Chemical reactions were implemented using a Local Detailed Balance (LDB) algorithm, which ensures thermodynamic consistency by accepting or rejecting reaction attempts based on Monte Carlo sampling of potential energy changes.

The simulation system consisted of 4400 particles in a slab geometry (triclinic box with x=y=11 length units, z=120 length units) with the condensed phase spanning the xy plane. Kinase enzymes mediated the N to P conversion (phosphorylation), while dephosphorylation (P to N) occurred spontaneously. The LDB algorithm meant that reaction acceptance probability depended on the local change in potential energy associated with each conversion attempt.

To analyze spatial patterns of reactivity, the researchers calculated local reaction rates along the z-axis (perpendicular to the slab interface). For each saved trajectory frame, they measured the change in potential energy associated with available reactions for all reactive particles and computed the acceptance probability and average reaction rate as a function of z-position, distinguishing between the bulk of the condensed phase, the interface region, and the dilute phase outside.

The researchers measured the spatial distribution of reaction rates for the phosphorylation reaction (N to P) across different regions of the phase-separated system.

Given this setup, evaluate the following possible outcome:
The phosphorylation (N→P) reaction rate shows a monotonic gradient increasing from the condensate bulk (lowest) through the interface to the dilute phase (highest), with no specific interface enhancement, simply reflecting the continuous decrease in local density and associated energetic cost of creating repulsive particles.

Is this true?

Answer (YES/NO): NO